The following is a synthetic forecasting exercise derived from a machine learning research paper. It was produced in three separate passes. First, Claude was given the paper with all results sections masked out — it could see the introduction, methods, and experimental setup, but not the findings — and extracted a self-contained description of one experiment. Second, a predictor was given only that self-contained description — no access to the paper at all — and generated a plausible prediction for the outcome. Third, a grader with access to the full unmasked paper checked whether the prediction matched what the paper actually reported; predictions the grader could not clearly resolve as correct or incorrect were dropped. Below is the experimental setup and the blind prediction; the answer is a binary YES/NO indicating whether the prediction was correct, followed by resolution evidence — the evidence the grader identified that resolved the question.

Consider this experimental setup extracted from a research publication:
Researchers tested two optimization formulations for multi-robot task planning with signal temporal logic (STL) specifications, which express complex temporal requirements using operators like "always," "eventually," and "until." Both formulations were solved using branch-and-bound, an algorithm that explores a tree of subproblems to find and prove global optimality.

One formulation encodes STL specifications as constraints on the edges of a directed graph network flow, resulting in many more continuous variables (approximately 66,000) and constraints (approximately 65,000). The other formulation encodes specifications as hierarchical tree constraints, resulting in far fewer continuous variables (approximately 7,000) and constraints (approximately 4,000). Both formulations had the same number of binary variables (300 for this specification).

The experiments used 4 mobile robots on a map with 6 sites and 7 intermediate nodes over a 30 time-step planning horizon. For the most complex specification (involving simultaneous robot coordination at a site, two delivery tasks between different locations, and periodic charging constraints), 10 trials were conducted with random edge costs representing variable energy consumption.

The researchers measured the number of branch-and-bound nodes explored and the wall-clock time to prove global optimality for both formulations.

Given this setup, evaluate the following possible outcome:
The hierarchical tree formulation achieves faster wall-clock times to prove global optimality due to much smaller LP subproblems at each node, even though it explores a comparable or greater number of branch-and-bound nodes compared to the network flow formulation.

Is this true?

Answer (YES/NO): YES